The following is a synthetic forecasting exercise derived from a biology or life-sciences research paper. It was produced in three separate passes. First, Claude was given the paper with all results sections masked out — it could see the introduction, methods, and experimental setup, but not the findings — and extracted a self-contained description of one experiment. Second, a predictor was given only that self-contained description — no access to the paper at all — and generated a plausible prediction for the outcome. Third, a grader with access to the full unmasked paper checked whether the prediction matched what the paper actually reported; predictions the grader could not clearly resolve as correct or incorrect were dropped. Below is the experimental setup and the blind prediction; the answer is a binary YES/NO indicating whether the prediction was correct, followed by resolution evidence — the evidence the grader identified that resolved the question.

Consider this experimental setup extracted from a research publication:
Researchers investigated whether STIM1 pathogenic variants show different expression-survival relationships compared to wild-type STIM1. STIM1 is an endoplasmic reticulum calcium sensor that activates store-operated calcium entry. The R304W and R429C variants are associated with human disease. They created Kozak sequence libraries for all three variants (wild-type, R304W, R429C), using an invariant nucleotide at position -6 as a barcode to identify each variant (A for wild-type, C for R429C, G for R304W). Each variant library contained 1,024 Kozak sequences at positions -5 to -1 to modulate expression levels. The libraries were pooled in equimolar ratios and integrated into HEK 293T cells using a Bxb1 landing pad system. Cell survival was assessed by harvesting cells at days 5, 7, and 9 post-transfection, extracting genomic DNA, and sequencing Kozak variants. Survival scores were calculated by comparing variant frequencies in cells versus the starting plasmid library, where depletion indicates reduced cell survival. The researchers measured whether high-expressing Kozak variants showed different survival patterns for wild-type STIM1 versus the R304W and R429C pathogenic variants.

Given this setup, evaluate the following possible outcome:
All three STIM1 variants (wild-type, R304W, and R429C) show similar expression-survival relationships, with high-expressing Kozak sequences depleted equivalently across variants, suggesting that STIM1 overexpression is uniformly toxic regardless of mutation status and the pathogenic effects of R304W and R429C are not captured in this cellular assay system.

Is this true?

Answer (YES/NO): NO